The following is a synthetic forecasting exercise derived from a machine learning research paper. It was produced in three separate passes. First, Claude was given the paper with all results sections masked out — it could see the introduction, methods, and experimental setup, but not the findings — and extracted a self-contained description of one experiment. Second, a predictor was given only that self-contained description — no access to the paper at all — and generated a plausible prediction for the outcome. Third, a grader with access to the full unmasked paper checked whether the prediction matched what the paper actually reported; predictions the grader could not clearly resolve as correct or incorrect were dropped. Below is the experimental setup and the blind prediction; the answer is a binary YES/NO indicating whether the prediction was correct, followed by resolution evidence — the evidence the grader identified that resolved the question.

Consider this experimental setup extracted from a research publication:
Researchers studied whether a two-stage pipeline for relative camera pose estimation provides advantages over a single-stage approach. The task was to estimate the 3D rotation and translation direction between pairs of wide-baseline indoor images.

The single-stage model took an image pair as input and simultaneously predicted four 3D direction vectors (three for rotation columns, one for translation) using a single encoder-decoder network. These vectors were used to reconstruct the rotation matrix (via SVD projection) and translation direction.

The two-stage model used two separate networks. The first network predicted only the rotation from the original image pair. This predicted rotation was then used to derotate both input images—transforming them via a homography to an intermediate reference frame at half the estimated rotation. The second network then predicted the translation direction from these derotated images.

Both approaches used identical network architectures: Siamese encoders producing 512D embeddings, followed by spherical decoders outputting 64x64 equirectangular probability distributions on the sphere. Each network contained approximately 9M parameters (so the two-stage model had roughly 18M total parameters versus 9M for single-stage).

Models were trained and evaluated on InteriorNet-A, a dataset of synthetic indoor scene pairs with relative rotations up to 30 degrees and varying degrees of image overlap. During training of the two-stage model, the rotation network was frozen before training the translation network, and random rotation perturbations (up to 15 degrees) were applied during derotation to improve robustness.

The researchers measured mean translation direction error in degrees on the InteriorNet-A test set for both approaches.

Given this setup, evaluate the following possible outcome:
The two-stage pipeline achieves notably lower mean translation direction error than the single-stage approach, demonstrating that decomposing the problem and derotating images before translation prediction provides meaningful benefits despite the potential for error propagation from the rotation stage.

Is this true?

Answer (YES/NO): YES